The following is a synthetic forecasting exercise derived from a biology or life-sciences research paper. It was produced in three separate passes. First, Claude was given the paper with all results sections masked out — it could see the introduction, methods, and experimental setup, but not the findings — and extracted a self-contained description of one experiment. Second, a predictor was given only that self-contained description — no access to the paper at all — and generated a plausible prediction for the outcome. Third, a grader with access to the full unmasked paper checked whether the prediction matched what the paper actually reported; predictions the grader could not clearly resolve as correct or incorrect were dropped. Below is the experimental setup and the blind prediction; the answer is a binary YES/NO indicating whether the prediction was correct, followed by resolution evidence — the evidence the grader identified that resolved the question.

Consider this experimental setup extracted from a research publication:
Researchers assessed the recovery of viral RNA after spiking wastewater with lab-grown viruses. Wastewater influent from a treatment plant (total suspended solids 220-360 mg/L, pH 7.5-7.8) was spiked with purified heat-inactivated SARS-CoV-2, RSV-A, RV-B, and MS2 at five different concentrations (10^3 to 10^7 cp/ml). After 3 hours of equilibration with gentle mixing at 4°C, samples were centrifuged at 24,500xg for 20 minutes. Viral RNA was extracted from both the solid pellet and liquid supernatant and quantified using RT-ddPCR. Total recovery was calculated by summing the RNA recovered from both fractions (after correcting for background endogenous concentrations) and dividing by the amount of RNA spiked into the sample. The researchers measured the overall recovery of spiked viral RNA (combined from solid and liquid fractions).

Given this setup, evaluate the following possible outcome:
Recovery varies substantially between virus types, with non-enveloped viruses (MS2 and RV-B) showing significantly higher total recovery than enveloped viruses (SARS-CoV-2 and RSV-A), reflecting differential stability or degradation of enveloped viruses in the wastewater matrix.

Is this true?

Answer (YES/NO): NO